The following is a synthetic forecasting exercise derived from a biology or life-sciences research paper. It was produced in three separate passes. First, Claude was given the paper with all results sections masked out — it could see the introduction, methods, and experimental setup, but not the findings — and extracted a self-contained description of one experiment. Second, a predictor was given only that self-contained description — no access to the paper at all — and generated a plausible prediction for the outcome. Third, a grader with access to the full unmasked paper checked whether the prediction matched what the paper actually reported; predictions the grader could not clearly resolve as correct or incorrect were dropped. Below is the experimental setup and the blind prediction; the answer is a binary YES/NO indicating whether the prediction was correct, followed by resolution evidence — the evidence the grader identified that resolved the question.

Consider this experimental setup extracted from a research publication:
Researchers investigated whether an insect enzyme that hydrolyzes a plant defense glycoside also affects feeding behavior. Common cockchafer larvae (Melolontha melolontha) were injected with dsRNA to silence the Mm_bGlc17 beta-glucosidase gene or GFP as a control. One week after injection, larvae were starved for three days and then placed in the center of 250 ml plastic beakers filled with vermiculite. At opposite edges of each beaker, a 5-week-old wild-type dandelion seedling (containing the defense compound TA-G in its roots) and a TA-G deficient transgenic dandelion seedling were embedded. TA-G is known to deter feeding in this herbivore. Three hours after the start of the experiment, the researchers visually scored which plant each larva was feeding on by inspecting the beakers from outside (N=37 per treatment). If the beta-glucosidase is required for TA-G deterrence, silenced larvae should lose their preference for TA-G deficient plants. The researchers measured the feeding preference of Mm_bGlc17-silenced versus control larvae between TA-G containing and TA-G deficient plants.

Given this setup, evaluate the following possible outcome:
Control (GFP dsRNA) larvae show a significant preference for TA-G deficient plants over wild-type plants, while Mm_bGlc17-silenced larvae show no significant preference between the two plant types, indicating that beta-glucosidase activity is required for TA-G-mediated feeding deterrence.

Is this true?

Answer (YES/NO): YES